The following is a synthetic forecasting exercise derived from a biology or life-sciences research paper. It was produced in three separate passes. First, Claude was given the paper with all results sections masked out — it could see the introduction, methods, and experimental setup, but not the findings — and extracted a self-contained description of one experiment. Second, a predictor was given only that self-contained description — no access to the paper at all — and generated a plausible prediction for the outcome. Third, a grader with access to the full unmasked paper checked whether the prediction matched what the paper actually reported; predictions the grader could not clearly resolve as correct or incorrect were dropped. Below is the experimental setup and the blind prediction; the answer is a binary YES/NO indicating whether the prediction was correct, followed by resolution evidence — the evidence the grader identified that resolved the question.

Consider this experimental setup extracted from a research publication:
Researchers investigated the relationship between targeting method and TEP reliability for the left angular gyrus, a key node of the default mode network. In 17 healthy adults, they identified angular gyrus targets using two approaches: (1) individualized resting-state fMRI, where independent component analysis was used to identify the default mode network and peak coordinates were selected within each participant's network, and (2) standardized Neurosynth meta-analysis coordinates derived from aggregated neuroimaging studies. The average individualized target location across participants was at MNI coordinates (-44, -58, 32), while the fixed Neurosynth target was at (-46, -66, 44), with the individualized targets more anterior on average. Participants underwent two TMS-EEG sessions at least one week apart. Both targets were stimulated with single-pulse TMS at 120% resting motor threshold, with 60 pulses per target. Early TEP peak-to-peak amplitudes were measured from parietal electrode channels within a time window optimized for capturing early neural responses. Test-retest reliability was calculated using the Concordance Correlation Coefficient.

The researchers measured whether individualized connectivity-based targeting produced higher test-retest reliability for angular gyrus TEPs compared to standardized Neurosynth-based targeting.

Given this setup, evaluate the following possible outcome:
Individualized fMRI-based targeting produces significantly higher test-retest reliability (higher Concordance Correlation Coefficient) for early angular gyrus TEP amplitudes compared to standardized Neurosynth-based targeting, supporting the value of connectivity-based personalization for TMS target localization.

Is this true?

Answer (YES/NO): NO